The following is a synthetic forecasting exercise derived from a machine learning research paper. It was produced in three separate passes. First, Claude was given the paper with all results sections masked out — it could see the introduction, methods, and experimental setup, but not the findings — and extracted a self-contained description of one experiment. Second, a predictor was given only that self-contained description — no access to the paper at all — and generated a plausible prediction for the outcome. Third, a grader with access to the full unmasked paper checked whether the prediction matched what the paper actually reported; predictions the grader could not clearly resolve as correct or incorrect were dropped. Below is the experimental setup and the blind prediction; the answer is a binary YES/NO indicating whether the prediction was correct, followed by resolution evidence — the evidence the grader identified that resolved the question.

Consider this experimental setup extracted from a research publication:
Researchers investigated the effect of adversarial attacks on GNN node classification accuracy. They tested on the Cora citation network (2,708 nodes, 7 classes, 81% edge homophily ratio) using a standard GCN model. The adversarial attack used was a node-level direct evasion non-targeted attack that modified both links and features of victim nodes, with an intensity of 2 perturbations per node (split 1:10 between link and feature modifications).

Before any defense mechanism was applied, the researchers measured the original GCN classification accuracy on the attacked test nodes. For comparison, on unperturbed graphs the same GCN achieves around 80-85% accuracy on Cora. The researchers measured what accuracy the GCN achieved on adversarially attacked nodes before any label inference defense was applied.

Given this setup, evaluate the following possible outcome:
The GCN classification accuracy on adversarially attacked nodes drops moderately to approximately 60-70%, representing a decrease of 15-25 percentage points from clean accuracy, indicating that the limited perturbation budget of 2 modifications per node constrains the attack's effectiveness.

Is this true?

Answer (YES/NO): NO